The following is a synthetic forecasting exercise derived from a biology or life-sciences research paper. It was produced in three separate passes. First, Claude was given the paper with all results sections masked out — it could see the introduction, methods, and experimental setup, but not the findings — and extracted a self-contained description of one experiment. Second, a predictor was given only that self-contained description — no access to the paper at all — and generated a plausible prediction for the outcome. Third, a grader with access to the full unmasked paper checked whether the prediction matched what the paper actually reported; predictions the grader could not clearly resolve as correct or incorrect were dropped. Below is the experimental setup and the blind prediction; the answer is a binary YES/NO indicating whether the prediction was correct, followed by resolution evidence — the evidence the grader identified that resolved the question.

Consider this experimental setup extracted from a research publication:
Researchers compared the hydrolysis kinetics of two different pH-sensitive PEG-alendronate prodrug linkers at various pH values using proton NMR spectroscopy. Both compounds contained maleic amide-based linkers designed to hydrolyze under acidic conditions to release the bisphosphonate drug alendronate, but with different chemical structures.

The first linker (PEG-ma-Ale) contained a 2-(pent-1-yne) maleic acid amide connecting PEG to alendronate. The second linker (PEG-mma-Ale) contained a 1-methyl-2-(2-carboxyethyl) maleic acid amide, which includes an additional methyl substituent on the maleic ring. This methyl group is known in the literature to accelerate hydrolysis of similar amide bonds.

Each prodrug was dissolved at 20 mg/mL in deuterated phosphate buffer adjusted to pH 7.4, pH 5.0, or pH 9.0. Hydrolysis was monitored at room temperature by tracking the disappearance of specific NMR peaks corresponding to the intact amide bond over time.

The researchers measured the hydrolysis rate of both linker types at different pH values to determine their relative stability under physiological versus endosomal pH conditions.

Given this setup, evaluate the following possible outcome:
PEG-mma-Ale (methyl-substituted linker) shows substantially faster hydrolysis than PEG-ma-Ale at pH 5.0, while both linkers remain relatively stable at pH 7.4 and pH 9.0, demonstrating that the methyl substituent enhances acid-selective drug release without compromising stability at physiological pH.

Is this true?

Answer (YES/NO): NO